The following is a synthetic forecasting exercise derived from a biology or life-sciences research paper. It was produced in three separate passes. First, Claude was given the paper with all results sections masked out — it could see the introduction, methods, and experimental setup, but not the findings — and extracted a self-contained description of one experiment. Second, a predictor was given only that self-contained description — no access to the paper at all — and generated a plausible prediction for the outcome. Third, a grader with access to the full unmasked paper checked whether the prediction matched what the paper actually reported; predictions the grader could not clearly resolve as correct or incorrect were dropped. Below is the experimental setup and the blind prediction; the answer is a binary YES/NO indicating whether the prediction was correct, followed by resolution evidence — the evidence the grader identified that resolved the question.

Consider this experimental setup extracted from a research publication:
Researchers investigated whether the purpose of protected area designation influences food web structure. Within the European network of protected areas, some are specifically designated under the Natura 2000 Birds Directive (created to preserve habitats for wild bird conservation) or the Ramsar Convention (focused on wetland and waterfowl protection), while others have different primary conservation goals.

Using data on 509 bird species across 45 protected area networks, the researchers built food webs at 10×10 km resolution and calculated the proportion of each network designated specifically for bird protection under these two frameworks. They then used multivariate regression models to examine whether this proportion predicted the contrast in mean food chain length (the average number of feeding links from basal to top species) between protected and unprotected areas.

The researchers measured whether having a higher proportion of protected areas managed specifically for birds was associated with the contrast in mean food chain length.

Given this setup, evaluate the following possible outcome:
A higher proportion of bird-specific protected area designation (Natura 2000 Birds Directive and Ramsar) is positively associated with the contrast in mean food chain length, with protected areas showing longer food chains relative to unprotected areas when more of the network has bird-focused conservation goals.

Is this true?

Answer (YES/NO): YES